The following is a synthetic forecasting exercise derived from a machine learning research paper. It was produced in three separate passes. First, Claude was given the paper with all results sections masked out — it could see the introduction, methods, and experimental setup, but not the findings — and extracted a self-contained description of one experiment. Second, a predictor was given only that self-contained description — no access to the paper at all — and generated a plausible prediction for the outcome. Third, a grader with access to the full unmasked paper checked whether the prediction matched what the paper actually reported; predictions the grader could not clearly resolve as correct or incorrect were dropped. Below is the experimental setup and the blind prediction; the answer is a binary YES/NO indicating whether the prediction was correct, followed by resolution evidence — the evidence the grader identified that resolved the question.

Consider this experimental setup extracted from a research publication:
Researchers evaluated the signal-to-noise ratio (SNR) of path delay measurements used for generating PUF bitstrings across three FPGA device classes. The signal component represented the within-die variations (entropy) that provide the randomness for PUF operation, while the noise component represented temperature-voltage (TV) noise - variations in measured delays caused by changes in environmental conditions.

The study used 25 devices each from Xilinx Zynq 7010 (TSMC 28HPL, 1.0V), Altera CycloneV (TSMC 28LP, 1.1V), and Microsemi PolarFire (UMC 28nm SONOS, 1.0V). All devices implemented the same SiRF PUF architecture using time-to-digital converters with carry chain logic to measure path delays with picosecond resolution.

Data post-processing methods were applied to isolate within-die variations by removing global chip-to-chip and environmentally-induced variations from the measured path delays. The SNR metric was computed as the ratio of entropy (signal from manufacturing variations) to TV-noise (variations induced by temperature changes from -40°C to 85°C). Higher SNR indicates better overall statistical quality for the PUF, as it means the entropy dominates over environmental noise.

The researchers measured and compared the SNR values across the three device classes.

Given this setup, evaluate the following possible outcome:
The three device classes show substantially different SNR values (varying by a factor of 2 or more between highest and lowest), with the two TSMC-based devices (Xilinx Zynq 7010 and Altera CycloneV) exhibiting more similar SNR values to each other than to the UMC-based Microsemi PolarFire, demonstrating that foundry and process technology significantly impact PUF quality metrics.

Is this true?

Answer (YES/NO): NO